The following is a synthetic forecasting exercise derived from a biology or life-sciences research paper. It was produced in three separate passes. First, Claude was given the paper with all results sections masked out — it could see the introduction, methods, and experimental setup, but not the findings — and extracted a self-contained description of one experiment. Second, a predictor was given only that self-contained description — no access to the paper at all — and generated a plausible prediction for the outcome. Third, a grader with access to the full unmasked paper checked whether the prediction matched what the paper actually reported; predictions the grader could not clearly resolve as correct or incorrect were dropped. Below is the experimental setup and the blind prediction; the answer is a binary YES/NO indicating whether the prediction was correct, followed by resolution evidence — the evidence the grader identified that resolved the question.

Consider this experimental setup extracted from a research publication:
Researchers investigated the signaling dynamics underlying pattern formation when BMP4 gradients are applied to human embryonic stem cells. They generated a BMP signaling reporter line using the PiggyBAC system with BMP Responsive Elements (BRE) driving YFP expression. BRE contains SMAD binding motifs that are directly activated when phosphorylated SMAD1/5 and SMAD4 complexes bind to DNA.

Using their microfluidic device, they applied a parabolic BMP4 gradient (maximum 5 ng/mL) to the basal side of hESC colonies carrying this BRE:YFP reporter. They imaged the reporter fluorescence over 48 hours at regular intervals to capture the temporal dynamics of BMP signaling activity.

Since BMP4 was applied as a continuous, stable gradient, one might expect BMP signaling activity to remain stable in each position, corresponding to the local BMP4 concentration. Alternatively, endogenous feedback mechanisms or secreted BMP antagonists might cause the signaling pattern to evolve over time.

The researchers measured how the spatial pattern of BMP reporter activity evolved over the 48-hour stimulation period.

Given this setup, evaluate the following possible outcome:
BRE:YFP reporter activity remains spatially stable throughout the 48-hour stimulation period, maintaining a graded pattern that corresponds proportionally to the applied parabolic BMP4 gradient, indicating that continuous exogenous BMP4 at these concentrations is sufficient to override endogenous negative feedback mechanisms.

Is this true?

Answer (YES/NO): YES